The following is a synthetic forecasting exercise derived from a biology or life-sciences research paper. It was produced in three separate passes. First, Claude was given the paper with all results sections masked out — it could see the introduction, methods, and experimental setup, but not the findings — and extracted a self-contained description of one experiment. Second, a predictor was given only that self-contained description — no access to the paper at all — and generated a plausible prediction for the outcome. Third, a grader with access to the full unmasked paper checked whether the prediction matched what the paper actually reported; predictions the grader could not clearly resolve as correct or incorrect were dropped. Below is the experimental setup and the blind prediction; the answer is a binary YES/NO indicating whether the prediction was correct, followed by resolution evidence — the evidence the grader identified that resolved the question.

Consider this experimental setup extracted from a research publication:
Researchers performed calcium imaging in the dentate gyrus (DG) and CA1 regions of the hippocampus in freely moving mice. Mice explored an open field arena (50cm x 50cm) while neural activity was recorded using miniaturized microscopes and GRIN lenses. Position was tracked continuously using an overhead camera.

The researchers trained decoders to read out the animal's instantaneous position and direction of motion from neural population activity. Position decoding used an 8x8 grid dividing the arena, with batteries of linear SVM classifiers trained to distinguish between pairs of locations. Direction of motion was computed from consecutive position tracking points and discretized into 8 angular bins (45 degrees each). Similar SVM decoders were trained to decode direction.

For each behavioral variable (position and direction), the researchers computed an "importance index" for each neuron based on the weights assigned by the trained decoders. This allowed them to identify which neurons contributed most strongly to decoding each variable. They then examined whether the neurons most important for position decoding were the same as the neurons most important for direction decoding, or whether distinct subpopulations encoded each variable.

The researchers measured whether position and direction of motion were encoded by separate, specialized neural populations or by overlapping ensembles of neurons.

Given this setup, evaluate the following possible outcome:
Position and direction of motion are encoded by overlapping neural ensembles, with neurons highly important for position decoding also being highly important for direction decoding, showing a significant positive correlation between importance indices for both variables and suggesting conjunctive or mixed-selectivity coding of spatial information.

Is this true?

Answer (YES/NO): YES